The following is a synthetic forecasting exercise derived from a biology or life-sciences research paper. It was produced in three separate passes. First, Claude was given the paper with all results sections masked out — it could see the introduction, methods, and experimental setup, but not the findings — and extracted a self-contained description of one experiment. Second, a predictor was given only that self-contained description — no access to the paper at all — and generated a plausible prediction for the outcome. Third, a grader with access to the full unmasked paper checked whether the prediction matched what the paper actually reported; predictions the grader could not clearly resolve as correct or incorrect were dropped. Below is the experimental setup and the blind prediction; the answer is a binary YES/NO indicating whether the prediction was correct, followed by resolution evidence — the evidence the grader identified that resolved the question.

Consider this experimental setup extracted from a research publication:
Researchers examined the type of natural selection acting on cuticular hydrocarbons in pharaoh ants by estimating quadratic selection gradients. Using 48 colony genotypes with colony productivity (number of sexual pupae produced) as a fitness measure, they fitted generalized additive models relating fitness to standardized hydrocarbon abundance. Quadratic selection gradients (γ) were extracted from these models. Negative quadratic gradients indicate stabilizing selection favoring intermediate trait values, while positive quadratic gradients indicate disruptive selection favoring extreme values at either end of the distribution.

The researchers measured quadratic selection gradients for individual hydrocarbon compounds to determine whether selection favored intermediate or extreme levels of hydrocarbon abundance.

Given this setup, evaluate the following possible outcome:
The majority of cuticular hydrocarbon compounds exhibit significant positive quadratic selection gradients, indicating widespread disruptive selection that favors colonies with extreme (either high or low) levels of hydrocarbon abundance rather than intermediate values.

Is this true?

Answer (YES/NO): NO